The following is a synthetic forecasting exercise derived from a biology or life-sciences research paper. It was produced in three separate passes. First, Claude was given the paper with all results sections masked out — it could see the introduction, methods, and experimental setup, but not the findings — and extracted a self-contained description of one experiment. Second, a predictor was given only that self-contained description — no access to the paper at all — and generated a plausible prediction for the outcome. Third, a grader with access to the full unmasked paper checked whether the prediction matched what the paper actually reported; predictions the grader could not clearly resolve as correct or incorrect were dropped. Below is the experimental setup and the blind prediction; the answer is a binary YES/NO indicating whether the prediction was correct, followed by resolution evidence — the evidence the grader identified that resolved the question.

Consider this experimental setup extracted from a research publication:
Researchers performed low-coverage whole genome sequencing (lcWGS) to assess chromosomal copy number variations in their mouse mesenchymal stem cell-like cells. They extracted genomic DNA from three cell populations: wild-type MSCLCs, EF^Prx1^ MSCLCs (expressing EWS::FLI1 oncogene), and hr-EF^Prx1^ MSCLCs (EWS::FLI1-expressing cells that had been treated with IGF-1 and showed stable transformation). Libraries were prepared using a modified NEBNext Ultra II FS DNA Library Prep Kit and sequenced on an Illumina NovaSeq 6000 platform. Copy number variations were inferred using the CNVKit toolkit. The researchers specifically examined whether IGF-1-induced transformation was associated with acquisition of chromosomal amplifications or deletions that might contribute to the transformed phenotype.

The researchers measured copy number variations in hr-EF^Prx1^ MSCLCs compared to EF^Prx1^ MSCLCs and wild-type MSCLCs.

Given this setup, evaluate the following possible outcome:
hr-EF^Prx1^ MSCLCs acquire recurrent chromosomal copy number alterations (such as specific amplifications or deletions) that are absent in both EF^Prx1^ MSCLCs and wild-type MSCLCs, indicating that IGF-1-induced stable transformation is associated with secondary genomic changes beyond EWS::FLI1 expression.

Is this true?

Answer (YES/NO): NO